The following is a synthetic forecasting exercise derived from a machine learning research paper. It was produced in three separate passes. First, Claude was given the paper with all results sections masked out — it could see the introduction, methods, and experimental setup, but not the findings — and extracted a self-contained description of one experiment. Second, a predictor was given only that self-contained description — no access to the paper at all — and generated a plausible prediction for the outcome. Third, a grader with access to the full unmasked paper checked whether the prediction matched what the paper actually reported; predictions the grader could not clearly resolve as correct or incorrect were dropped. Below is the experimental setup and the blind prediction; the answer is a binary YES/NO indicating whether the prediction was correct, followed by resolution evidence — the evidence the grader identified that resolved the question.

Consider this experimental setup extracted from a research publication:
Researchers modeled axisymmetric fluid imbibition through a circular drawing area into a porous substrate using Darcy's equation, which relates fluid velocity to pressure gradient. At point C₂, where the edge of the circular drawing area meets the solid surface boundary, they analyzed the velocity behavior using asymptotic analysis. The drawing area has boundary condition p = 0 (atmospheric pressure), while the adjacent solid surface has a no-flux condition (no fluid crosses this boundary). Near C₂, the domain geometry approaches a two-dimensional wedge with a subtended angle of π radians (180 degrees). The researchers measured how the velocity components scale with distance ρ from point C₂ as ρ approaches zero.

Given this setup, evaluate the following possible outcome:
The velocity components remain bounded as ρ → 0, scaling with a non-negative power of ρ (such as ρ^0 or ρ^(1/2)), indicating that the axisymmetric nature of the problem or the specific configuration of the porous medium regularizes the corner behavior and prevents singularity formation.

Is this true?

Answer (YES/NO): NO